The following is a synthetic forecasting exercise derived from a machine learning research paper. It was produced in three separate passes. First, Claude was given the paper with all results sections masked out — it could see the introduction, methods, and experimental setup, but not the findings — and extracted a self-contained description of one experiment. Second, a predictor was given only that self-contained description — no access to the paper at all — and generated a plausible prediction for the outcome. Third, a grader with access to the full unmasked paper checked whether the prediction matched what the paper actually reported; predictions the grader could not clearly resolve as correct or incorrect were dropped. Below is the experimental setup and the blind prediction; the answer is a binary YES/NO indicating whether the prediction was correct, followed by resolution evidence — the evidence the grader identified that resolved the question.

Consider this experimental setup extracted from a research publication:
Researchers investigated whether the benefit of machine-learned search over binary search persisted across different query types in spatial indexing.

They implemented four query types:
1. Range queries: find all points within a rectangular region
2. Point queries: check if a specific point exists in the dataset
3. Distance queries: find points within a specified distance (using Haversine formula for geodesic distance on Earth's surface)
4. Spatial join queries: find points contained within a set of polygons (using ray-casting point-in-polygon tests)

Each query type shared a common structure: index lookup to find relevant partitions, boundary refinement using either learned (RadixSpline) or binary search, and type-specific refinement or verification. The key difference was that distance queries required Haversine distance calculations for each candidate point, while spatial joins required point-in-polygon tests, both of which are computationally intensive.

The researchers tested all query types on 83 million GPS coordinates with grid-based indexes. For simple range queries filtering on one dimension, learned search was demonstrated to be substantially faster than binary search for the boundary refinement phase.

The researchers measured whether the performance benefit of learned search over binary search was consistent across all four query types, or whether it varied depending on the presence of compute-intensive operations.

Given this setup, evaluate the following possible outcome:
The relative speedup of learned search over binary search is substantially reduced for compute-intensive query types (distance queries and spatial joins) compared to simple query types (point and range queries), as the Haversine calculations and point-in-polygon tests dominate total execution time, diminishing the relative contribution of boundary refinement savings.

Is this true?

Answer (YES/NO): YES